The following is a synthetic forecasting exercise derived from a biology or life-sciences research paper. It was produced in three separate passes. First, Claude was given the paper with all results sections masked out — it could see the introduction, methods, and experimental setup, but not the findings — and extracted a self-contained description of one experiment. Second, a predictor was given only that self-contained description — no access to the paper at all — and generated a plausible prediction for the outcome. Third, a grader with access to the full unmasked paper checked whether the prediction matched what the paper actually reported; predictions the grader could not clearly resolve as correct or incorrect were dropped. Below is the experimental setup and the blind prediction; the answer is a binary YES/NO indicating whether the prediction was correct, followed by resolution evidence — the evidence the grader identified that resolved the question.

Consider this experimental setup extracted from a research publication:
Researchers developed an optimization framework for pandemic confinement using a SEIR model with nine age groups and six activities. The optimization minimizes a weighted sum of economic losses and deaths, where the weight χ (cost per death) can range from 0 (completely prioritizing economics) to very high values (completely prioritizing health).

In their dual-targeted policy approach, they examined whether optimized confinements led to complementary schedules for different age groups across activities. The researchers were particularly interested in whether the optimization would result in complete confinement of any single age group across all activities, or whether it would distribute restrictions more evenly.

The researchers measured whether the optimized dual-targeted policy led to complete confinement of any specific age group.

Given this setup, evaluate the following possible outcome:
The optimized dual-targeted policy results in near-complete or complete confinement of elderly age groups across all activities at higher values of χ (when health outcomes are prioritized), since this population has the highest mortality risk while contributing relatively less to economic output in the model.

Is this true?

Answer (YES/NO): NO